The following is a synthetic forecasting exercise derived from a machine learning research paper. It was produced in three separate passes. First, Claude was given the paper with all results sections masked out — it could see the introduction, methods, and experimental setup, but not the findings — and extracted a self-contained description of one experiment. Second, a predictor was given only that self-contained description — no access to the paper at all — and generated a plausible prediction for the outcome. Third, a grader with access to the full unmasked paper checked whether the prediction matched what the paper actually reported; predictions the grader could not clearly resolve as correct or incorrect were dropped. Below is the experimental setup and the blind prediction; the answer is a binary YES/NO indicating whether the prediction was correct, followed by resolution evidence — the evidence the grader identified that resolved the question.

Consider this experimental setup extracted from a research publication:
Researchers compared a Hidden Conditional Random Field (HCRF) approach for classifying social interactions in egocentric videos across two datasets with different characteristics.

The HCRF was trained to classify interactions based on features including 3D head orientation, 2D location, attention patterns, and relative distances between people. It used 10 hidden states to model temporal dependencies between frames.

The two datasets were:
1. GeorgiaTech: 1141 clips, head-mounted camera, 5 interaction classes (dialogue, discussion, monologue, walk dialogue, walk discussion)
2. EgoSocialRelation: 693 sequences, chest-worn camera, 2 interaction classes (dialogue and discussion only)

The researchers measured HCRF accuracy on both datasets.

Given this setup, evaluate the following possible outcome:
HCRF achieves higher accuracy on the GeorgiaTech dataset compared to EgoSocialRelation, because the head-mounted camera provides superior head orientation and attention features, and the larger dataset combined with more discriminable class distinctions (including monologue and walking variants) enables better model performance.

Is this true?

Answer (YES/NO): NO